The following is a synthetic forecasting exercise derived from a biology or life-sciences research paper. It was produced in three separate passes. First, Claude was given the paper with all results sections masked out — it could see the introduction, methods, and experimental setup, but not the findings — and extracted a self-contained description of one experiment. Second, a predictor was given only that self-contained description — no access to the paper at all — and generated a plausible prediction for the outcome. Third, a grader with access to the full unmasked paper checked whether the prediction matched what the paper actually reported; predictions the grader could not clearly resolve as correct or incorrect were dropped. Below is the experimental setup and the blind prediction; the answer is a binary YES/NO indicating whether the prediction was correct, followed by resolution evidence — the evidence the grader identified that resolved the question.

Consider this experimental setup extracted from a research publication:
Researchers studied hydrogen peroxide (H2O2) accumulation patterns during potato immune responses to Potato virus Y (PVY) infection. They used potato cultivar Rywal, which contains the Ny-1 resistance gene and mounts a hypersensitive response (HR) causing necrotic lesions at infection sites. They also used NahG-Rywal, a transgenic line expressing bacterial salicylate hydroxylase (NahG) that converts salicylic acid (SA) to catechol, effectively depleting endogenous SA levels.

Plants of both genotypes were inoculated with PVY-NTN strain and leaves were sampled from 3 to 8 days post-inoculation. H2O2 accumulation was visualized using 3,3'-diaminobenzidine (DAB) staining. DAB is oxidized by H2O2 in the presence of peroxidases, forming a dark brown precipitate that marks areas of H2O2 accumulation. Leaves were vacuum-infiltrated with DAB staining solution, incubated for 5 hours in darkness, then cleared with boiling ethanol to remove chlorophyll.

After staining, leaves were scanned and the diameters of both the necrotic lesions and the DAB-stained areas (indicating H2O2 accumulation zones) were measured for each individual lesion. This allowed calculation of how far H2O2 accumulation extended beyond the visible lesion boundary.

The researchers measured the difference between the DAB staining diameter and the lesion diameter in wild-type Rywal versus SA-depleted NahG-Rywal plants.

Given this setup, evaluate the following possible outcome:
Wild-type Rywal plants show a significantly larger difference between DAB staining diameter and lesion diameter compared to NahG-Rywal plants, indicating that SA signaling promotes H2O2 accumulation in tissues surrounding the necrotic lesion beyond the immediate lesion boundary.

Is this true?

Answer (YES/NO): NO